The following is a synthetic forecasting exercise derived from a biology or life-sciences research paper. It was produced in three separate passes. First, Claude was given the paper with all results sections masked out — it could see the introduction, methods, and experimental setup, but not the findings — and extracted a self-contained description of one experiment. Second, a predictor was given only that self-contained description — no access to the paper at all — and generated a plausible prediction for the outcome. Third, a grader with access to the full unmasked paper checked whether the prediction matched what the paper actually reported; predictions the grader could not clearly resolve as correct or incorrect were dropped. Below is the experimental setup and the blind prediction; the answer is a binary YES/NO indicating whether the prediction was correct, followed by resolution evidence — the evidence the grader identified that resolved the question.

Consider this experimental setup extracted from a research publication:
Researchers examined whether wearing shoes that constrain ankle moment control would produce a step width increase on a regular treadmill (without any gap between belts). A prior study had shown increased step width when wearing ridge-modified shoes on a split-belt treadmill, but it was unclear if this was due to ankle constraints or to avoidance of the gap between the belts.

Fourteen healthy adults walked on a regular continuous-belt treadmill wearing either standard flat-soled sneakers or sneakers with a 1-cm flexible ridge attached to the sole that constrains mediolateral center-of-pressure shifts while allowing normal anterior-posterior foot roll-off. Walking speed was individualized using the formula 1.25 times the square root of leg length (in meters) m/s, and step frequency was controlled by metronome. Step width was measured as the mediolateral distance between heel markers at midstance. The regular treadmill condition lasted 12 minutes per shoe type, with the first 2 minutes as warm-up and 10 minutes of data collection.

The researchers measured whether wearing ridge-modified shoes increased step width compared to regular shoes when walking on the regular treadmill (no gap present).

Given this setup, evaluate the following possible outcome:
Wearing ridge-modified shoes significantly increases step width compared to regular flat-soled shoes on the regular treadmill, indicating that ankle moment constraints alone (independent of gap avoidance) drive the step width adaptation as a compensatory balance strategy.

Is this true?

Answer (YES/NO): YES